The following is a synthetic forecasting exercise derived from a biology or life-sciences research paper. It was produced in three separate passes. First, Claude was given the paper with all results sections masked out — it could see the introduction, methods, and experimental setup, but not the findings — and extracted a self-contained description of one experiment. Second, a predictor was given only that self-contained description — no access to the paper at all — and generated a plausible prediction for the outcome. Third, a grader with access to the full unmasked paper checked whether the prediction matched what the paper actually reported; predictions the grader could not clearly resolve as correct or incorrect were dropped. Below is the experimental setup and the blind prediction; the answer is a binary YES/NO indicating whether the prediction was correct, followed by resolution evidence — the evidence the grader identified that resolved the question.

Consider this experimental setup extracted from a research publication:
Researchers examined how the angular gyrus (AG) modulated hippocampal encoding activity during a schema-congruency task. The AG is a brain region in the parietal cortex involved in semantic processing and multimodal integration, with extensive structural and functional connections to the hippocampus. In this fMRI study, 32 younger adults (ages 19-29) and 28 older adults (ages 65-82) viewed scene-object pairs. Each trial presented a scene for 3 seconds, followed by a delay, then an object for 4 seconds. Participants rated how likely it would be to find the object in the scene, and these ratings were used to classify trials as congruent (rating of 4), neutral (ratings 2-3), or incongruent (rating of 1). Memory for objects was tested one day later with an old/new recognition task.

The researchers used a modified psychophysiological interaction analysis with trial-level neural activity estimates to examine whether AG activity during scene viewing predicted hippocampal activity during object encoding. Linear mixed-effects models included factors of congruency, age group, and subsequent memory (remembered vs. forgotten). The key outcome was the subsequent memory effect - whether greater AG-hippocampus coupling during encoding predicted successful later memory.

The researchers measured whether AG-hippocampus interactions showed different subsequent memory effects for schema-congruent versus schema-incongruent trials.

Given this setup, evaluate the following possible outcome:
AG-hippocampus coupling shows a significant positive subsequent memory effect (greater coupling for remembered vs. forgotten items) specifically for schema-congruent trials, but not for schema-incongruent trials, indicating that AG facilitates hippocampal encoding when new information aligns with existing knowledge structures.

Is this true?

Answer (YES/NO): NO